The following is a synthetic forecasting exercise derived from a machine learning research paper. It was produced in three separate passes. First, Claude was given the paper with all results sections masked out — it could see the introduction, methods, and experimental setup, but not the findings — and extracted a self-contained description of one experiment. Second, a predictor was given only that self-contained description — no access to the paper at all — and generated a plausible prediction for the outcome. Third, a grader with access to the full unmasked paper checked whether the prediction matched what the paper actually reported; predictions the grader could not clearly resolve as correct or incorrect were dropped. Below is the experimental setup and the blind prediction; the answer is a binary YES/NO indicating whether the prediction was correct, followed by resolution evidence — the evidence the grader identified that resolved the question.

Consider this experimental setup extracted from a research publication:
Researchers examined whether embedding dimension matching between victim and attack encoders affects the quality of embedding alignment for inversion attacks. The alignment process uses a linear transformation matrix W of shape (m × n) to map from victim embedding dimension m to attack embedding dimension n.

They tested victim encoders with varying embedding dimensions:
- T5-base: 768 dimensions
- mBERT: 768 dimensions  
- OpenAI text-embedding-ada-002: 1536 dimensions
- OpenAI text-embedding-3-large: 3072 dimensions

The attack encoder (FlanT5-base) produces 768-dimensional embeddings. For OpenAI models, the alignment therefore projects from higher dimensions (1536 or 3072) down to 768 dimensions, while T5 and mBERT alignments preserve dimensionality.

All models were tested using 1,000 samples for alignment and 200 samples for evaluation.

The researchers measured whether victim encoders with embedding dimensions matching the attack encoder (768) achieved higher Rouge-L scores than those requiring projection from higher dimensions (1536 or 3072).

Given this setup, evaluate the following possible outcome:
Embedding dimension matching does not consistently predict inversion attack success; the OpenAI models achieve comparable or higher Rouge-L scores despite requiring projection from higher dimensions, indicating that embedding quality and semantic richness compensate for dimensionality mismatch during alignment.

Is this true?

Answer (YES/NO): YES